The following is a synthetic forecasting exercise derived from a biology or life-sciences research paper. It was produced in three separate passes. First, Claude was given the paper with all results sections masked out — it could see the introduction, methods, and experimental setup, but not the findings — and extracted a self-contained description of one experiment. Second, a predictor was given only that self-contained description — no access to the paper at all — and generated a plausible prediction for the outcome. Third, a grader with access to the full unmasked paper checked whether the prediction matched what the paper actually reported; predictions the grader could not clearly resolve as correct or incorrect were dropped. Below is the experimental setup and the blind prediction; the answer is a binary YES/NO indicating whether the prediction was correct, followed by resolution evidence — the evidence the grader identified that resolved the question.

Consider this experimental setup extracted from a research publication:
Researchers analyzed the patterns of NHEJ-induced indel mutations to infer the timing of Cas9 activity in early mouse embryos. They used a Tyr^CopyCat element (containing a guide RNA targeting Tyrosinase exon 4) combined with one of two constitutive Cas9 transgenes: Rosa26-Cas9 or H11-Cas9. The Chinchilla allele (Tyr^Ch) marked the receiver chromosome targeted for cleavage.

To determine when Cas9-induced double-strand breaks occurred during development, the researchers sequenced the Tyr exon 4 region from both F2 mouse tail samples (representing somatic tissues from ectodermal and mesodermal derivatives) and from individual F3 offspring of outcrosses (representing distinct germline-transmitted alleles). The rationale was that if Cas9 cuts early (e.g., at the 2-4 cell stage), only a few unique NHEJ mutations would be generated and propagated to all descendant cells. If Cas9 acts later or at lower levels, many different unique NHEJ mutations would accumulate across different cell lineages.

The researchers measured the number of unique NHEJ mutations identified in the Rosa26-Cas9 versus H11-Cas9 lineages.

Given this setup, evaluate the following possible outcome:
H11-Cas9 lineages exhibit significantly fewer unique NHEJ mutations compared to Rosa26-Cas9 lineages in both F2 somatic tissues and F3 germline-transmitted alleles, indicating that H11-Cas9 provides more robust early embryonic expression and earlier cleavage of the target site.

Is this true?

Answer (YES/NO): NO